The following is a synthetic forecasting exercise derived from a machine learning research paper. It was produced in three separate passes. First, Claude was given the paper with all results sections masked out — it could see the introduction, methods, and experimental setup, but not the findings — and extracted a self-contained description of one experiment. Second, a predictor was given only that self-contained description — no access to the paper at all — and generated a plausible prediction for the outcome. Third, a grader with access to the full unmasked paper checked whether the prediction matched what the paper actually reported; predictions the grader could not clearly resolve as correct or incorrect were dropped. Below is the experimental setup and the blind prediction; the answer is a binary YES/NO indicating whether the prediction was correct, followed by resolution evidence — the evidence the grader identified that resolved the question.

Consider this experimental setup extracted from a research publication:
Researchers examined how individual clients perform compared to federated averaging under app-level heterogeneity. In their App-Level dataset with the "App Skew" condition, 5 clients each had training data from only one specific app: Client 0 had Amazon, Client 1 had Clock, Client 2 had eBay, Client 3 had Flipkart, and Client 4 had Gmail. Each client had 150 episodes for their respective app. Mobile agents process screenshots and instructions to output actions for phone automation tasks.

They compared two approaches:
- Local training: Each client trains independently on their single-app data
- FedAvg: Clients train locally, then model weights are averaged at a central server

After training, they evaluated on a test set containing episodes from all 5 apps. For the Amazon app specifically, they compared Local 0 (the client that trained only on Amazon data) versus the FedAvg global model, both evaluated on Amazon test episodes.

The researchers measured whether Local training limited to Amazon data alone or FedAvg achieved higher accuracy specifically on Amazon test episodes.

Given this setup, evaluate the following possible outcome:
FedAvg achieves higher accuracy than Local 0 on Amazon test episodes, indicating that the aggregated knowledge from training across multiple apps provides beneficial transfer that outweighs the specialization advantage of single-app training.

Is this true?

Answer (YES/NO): NO